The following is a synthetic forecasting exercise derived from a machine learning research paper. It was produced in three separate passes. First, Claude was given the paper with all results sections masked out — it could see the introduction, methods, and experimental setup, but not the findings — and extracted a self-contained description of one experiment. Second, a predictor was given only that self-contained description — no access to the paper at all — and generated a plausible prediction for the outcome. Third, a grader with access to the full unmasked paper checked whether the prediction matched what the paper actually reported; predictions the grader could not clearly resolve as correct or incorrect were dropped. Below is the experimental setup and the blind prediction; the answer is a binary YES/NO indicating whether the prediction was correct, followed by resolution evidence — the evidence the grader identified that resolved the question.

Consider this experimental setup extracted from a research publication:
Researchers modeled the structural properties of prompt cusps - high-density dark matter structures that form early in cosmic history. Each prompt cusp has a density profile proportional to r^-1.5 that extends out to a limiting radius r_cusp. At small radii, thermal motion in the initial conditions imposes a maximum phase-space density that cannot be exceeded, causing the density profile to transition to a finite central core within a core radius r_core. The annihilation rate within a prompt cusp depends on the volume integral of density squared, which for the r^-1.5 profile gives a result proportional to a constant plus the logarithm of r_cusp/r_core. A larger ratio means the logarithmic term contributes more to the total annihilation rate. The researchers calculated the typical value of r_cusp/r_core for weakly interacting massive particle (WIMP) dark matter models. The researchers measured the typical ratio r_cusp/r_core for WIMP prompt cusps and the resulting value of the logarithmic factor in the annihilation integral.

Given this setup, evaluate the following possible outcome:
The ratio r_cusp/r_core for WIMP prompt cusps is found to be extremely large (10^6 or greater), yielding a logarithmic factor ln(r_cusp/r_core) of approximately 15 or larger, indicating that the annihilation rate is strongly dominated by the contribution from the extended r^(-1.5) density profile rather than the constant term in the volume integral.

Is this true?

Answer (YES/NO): NO